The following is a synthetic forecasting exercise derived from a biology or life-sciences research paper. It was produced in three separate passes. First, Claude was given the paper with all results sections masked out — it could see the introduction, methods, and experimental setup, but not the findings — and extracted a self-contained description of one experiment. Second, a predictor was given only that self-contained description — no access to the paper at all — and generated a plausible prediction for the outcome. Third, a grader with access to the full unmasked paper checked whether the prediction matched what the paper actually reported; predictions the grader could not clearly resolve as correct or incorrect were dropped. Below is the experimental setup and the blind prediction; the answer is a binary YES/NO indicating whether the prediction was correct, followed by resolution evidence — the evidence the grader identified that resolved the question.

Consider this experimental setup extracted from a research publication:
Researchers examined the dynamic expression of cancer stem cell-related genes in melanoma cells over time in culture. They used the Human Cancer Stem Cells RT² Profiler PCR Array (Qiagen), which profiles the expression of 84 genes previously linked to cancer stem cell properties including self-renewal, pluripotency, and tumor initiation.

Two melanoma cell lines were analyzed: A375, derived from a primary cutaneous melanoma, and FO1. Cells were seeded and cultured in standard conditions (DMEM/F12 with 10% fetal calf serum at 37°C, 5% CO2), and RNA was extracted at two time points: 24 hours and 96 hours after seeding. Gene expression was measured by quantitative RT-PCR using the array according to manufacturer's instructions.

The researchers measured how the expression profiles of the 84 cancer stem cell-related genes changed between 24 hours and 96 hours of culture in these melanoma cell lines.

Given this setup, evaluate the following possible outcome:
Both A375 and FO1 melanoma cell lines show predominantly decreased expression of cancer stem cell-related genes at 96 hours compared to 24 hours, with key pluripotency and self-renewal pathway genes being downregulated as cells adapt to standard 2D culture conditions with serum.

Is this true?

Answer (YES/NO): NO